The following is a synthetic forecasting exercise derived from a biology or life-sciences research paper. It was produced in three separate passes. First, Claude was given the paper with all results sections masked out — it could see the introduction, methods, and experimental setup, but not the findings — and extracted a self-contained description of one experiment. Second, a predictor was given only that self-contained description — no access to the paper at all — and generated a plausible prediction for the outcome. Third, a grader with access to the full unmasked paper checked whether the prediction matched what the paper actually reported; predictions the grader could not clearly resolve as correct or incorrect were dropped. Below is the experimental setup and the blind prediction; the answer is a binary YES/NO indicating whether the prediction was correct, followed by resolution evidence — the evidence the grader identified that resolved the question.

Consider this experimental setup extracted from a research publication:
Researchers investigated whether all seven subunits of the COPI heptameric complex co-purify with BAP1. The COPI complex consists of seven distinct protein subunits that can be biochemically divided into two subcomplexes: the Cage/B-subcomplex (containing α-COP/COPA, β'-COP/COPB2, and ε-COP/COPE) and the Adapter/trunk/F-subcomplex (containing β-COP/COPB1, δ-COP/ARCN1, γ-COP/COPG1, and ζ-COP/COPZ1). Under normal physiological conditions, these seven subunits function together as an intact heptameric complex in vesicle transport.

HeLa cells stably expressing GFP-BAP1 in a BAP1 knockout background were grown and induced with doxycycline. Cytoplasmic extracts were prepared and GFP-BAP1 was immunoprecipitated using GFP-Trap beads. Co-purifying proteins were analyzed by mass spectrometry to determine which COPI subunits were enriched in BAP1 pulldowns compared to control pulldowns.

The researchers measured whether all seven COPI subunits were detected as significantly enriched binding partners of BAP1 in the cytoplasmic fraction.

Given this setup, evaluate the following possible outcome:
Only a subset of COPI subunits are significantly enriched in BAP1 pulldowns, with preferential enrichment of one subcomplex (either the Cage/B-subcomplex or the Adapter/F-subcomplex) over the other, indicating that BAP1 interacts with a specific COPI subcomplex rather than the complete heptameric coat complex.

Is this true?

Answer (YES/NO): NO